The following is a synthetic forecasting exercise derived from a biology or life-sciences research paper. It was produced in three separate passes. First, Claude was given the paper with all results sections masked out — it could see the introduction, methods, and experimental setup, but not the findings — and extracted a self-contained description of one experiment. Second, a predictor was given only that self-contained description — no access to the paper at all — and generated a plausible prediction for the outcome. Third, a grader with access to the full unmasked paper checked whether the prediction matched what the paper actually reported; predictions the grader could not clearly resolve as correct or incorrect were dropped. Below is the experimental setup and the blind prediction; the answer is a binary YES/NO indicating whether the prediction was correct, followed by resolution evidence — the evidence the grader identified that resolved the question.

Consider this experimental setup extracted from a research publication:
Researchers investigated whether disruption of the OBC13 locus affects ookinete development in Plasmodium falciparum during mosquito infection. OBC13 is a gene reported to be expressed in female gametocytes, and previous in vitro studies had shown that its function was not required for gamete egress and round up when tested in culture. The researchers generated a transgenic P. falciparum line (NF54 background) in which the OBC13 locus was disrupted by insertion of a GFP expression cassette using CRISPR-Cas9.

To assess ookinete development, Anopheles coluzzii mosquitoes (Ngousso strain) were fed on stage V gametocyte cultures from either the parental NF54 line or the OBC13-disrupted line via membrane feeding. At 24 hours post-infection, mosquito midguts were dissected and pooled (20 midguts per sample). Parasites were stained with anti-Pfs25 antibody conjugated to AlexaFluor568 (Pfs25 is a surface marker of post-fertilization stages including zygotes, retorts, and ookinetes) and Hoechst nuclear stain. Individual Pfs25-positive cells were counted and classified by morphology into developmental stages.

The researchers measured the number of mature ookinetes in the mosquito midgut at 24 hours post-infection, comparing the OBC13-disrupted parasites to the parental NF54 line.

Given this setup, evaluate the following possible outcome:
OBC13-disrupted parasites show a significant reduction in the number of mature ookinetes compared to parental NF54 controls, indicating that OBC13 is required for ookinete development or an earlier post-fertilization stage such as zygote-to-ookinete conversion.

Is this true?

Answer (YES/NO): NO